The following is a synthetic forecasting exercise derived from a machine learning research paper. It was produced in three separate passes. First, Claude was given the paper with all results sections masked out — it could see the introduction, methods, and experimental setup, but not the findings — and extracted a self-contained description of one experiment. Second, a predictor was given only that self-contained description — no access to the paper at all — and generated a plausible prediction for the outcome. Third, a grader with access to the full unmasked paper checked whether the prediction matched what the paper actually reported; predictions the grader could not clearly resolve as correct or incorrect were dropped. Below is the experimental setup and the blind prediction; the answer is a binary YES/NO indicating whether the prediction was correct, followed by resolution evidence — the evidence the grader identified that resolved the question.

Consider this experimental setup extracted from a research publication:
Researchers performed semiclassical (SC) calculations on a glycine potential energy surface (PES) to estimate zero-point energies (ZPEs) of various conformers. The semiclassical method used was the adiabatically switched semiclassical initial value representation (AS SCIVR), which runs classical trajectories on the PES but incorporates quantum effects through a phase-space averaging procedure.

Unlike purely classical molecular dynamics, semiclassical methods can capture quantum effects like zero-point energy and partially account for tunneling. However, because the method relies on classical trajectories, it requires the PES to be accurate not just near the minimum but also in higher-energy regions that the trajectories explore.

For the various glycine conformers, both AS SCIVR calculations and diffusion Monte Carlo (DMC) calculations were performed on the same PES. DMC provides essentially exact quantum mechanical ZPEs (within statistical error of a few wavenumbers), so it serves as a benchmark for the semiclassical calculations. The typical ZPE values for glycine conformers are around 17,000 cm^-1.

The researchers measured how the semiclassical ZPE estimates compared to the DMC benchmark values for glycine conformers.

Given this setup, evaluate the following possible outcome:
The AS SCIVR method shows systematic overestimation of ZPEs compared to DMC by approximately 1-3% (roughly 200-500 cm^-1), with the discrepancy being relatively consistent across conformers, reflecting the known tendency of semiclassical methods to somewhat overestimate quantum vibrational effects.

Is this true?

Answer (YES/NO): NO